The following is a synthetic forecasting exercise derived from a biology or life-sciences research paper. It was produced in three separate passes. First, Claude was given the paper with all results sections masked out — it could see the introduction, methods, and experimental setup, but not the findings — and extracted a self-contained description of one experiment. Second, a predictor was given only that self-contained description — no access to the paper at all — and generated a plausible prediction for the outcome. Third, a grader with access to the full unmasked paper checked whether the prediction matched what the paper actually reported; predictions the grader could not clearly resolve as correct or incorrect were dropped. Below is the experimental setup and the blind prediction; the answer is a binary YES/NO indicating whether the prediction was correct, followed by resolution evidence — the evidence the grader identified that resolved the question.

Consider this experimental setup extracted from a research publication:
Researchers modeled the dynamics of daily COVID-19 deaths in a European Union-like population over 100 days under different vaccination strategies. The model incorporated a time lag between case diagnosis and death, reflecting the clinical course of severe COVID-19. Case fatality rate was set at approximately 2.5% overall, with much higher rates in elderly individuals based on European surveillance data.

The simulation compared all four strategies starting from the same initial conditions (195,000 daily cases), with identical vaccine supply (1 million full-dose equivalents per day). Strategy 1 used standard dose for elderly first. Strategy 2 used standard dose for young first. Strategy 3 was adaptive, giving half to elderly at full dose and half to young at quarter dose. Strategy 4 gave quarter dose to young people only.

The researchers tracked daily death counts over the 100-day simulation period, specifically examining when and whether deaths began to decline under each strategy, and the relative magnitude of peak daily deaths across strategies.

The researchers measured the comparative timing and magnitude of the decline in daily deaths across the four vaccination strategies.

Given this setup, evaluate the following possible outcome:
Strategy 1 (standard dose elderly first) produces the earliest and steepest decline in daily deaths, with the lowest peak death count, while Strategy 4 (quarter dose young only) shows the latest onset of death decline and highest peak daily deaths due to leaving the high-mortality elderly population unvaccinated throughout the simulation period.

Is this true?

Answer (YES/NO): NO